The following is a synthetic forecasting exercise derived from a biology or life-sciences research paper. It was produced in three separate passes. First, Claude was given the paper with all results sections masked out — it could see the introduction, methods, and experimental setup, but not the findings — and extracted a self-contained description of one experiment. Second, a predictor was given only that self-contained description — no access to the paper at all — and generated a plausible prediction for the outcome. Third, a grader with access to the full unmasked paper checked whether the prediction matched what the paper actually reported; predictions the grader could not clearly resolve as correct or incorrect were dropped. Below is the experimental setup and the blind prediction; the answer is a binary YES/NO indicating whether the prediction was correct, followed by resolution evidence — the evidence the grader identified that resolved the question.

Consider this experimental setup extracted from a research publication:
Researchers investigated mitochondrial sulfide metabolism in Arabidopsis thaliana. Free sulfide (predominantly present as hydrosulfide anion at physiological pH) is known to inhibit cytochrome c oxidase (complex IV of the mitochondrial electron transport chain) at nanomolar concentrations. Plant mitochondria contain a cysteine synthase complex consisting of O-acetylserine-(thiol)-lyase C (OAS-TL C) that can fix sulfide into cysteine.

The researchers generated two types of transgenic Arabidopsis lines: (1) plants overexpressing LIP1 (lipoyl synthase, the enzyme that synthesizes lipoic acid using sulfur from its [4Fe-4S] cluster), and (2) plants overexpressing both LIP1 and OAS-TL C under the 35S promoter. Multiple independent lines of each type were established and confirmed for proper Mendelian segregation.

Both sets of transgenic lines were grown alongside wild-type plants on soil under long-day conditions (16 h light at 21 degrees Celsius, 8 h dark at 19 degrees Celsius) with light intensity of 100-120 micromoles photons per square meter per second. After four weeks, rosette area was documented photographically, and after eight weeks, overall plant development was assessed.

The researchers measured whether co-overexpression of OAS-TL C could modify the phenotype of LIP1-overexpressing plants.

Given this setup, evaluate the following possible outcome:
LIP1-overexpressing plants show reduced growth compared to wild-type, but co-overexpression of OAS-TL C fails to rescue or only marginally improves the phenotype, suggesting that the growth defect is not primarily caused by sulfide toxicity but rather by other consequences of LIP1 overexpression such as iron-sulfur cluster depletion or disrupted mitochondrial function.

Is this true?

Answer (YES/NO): NO